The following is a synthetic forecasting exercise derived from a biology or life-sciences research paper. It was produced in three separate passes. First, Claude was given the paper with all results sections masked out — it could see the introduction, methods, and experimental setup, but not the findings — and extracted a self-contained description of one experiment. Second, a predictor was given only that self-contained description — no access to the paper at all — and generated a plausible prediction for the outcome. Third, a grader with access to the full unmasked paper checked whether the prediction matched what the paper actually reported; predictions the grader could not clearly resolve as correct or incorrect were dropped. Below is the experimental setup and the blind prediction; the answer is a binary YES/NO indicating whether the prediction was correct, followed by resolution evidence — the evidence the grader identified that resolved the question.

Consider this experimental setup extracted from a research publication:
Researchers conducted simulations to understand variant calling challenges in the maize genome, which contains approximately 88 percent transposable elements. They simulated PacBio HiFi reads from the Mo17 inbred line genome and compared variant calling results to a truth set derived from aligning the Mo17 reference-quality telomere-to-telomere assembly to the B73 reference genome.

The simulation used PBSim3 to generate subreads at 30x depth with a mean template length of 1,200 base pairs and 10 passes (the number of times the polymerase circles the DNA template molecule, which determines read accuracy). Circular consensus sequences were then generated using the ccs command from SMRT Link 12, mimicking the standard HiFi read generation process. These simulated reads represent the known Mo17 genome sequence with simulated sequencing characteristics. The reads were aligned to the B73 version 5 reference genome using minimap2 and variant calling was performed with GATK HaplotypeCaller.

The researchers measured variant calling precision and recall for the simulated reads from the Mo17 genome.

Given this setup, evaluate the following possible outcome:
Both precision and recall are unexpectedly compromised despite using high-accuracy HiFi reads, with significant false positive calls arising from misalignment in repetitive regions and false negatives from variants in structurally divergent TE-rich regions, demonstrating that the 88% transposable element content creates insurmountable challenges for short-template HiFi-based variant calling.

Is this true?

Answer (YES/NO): NO